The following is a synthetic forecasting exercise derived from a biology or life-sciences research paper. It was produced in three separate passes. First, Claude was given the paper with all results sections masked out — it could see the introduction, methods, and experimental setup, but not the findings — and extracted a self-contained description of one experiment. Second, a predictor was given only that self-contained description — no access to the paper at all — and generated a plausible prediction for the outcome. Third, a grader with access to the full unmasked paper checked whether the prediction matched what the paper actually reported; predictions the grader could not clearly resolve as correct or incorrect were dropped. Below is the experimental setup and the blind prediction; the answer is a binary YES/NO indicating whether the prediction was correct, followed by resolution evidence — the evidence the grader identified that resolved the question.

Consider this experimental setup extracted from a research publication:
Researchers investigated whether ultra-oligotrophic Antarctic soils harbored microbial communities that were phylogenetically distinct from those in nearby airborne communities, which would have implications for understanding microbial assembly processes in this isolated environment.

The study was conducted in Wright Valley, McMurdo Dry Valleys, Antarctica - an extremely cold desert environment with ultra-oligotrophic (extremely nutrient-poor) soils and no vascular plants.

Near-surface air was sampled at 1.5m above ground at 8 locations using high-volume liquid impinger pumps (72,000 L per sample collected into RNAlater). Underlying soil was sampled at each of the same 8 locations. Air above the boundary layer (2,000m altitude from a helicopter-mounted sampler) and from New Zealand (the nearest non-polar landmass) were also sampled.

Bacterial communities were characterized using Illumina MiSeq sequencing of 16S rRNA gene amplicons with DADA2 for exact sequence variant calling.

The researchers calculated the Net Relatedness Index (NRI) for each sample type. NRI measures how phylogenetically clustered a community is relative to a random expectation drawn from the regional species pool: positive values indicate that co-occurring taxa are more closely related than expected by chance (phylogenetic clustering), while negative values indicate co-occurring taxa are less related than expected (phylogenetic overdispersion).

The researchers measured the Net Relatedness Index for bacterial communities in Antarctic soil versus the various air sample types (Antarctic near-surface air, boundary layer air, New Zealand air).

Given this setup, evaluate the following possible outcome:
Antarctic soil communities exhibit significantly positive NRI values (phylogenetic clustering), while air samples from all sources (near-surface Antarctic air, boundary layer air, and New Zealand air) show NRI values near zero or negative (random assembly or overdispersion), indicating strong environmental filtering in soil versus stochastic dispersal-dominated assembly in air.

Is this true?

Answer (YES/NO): NO